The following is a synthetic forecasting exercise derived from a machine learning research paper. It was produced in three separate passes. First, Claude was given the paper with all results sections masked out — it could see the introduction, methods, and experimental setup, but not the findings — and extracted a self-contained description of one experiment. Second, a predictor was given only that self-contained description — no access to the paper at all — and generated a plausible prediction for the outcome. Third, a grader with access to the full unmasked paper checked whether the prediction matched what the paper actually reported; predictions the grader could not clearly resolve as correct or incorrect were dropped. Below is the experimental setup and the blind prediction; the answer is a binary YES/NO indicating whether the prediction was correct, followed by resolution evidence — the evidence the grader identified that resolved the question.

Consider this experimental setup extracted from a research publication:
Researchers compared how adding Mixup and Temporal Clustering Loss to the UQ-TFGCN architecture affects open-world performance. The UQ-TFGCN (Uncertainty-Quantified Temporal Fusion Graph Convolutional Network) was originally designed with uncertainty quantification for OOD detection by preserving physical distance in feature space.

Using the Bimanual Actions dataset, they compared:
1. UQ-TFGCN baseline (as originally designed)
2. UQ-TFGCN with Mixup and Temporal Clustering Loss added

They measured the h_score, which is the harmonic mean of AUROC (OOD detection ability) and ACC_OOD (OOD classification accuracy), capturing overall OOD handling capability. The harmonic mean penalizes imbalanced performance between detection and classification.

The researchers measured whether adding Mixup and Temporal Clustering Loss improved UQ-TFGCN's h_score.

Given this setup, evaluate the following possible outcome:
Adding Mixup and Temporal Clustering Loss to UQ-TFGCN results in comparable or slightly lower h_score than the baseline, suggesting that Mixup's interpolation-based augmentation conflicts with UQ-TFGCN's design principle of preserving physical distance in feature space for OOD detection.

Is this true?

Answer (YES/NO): NO